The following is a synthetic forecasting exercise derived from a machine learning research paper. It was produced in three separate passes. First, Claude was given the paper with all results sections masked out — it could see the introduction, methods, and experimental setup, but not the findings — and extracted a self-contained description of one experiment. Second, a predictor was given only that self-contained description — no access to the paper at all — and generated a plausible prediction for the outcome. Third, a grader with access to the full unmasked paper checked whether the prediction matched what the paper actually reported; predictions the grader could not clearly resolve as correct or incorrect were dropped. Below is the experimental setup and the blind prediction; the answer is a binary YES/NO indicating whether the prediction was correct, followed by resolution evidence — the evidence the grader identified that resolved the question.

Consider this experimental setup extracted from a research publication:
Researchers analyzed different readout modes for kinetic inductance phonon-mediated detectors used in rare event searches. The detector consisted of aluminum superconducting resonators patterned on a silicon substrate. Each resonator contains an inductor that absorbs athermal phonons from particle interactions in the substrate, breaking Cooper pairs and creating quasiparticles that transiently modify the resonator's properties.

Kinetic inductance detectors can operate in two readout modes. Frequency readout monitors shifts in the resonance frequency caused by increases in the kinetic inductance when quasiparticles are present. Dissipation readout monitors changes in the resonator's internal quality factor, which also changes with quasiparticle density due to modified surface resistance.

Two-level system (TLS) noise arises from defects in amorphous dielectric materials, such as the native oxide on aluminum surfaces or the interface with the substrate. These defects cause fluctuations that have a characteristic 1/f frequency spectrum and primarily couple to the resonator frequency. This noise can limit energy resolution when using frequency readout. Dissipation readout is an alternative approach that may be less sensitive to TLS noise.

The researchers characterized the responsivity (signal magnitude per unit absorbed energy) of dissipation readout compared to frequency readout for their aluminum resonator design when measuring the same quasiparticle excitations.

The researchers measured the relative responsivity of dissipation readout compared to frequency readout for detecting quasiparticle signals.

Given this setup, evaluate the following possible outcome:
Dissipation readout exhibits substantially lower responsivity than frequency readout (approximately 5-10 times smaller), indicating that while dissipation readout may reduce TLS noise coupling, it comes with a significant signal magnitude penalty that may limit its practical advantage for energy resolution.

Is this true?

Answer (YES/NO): NO